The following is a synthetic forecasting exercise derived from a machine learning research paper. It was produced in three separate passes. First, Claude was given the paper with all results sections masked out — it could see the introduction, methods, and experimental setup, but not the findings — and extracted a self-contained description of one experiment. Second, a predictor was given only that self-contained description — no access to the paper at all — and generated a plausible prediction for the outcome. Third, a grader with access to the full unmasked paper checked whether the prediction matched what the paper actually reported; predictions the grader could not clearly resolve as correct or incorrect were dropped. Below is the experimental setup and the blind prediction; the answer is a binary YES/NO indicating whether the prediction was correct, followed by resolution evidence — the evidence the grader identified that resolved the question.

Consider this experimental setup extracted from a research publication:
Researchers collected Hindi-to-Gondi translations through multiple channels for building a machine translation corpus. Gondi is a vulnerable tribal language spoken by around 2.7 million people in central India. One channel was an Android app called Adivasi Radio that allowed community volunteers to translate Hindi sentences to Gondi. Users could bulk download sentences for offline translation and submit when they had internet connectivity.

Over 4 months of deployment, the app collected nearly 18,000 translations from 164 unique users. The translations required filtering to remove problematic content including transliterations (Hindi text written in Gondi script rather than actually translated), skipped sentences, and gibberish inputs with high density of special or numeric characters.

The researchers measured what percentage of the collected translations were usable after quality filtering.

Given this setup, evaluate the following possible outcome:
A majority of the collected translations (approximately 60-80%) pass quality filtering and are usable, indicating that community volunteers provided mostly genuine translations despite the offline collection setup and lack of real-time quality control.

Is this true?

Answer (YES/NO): NO